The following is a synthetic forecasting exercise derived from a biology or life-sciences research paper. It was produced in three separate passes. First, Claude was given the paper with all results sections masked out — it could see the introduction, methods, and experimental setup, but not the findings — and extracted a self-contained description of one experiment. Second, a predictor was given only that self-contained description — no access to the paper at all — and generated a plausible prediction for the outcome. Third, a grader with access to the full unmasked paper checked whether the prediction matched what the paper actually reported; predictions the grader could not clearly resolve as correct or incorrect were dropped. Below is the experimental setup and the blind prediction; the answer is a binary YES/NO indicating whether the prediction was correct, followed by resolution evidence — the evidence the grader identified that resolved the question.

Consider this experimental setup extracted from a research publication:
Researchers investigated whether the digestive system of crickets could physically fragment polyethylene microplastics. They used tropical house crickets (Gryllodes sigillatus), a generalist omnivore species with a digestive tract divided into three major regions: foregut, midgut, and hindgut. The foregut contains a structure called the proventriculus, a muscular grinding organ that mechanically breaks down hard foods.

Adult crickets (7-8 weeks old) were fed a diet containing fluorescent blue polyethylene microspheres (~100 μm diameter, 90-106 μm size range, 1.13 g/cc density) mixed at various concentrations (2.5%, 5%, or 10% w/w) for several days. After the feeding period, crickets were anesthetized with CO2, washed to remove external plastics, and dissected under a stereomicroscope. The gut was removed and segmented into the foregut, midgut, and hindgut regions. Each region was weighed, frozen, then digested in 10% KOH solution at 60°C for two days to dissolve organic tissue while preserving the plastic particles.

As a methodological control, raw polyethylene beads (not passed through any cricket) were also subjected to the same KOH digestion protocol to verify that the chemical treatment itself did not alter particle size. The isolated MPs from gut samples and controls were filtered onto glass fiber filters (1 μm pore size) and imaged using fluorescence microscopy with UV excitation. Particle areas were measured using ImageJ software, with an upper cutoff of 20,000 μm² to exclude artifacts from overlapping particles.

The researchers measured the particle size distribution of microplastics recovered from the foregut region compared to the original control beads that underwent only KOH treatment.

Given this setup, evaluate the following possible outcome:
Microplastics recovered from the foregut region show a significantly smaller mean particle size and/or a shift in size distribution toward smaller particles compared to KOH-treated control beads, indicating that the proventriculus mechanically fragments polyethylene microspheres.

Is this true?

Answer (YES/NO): NO